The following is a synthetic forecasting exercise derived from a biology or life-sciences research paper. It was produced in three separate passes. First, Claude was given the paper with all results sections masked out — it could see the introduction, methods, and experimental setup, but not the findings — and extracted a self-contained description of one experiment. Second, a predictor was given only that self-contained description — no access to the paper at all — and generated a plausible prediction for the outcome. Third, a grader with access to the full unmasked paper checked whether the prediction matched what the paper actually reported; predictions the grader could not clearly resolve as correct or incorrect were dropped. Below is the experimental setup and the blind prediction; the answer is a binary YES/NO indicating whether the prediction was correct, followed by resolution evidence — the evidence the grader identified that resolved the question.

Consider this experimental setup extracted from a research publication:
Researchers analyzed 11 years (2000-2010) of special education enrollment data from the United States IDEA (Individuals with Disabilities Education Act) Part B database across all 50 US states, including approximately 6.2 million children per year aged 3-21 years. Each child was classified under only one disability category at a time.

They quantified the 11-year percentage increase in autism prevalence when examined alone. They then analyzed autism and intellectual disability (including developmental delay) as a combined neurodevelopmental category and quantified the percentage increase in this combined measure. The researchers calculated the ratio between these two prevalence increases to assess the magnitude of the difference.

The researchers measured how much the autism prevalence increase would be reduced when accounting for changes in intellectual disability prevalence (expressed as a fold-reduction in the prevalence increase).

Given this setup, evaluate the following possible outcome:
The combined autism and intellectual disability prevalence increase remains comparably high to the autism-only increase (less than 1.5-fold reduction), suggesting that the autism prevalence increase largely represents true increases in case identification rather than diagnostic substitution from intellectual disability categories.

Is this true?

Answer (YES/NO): NO